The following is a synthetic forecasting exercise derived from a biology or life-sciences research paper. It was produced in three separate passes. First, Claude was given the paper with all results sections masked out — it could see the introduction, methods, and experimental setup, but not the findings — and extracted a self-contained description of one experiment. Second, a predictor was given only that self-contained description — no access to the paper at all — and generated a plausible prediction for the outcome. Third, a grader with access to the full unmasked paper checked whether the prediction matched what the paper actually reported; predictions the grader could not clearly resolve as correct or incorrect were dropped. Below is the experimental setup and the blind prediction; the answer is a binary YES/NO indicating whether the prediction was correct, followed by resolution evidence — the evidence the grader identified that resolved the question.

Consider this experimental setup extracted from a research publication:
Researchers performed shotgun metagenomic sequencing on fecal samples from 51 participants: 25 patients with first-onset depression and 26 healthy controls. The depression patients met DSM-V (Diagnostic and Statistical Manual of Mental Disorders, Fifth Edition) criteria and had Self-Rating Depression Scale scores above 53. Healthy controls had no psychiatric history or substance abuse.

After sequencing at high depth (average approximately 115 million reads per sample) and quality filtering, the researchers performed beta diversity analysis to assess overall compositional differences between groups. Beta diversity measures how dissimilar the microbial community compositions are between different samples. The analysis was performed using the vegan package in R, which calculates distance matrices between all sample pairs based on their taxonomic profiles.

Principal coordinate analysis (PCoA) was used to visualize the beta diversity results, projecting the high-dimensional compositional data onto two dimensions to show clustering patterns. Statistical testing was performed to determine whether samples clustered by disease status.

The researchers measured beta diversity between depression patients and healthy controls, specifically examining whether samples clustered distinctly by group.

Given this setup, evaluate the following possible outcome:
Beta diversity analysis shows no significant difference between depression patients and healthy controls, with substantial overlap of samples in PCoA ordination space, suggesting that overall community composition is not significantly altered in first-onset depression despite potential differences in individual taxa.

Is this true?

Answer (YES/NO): NO